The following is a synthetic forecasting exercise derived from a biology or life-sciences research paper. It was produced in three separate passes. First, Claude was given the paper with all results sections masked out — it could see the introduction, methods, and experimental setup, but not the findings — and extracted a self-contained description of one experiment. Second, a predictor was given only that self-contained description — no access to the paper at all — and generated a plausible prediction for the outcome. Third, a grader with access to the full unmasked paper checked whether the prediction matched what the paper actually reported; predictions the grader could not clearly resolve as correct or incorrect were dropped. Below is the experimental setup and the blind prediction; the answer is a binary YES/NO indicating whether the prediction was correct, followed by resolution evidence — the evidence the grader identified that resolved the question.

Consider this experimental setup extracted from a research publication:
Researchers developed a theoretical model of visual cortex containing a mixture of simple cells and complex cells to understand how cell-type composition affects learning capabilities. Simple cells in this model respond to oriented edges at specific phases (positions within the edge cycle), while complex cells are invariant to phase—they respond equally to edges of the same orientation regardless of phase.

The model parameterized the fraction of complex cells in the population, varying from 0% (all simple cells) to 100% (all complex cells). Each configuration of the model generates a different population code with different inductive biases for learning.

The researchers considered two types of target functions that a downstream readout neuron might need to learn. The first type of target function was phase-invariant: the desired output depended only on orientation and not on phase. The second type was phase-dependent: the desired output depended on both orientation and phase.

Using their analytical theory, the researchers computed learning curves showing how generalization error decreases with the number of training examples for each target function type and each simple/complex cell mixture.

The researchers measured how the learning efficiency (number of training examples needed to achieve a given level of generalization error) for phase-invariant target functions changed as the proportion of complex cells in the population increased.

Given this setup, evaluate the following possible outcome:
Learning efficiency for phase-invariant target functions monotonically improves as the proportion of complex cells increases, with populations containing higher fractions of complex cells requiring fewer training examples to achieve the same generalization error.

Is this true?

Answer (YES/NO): YES